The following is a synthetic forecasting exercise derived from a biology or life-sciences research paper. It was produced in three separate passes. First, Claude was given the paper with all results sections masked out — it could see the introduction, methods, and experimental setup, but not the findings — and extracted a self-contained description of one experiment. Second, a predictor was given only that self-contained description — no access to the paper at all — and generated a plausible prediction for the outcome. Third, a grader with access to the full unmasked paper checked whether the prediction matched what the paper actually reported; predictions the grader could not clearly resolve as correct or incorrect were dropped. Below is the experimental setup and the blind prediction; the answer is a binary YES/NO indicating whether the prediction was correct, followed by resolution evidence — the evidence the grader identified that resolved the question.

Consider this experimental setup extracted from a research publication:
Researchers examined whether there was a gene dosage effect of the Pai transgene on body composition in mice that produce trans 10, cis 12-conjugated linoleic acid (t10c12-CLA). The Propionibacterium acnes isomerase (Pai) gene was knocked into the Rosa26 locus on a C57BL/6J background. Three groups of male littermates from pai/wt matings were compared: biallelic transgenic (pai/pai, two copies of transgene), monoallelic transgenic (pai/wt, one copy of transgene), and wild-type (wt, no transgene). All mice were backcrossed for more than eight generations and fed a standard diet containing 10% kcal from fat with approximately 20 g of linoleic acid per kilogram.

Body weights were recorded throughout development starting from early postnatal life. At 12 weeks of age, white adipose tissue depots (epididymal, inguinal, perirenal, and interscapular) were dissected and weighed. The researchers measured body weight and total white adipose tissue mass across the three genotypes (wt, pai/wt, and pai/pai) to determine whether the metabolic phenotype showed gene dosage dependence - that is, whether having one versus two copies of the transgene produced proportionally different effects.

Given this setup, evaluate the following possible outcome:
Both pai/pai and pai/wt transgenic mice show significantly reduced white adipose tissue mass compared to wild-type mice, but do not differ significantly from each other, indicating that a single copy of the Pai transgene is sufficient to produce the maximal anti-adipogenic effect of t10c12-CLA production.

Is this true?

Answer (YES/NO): NO